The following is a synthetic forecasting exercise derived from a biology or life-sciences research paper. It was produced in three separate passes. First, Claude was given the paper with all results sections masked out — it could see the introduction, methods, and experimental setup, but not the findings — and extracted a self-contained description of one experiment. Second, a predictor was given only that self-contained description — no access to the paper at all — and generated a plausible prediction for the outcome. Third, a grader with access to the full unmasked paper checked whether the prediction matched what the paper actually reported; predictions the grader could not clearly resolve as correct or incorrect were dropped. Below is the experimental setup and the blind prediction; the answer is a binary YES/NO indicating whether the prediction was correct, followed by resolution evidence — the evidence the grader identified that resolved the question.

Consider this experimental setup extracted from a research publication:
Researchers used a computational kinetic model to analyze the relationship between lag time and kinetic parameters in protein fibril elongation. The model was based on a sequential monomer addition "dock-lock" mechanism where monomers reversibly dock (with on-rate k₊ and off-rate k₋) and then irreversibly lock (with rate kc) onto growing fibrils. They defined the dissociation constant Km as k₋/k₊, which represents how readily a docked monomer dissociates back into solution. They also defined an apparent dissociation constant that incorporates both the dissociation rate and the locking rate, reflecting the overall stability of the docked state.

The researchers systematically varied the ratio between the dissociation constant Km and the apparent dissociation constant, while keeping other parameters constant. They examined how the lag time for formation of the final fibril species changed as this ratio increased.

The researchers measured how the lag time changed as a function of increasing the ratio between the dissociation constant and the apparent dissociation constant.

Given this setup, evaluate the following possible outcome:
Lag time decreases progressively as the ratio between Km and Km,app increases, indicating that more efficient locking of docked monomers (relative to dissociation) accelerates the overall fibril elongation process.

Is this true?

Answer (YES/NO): NO